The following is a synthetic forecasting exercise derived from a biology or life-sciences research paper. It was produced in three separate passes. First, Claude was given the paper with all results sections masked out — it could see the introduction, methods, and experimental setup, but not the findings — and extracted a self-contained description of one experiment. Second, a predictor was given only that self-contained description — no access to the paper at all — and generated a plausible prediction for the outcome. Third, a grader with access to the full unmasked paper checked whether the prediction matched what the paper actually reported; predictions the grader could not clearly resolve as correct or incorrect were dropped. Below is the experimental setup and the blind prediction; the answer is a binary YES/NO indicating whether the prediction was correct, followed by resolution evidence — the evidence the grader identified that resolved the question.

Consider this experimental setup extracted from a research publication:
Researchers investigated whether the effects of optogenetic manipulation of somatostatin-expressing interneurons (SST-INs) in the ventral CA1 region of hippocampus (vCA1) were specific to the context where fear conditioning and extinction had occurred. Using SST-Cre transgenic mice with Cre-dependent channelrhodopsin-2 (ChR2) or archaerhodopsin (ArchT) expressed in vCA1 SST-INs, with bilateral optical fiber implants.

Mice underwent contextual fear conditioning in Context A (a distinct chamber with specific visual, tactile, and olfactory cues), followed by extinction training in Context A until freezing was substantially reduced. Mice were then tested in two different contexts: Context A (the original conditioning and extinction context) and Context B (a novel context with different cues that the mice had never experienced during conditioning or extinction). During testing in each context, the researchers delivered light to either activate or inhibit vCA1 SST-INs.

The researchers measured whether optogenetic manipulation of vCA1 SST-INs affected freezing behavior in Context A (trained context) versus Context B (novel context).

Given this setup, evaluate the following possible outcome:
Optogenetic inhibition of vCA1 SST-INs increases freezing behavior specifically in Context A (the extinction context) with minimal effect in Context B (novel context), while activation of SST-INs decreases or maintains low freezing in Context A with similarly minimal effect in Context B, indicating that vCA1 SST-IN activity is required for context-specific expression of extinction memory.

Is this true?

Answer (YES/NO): YES